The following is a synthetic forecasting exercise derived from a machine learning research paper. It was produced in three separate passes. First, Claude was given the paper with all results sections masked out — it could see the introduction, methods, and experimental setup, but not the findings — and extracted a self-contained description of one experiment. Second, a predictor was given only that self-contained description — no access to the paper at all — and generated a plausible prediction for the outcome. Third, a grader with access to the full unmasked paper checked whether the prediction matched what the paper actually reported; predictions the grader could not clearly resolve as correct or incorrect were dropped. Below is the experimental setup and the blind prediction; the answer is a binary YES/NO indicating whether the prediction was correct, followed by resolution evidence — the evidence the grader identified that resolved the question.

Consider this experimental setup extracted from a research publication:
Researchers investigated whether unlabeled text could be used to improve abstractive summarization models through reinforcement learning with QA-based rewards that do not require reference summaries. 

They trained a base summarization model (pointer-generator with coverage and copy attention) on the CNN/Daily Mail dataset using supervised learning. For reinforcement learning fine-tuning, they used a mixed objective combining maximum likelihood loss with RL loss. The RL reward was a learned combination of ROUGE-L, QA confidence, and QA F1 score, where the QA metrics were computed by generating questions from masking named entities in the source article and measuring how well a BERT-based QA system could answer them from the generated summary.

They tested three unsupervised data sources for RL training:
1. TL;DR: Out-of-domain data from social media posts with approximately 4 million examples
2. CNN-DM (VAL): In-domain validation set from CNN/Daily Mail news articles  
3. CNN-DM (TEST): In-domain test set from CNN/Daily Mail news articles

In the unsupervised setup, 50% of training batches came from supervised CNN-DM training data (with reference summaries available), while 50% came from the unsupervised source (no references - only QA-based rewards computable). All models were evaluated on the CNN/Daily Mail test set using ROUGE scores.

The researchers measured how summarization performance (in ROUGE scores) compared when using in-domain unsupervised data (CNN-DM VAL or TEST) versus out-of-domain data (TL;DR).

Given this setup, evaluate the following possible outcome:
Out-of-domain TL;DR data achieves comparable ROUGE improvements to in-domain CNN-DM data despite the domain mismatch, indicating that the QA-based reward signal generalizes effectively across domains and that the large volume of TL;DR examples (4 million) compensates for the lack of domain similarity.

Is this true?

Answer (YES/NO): NO